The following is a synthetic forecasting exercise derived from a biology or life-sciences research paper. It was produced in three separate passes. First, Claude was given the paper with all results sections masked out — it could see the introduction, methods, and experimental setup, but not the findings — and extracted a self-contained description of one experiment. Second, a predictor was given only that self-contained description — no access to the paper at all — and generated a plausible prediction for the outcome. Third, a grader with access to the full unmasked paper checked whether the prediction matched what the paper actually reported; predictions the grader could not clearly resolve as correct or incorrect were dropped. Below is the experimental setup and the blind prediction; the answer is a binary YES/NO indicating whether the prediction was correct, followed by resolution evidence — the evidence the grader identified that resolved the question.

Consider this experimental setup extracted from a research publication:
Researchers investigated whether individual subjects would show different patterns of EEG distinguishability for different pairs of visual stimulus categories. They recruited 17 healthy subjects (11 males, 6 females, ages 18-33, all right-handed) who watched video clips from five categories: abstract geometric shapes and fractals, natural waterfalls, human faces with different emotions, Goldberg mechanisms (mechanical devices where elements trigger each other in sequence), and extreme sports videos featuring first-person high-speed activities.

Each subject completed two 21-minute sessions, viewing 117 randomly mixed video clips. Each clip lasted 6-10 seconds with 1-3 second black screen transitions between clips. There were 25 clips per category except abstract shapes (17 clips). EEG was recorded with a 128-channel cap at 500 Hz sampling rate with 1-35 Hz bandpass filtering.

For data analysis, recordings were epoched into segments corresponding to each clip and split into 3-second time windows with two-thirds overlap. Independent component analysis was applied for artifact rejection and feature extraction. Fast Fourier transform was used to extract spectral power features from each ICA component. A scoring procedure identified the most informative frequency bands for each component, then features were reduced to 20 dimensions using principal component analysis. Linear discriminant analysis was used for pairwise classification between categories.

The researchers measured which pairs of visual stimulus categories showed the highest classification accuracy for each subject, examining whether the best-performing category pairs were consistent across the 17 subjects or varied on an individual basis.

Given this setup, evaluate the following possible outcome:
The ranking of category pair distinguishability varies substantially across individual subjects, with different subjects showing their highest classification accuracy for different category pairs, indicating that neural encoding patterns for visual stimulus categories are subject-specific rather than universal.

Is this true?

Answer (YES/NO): YES